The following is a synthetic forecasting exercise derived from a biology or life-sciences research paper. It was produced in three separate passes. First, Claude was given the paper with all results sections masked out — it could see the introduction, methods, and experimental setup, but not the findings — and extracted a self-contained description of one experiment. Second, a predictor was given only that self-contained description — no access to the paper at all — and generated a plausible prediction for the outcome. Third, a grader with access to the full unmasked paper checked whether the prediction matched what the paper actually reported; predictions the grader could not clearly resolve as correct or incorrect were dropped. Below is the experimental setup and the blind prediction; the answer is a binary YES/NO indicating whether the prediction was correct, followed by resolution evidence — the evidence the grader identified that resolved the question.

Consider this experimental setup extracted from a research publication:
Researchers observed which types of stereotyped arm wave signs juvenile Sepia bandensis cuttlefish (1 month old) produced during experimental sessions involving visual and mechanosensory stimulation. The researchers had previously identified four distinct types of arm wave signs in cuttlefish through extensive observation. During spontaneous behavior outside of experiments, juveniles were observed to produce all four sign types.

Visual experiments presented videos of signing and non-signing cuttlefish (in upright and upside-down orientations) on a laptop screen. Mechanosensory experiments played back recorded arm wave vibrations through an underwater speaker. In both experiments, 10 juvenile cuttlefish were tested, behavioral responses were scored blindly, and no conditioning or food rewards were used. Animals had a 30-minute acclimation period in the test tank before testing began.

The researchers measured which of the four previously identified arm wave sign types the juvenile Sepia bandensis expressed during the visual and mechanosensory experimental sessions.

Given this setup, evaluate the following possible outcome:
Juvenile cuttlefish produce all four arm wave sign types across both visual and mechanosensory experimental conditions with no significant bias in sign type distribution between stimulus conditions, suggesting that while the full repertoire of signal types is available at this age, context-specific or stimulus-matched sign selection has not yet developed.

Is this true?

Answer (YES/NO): NO